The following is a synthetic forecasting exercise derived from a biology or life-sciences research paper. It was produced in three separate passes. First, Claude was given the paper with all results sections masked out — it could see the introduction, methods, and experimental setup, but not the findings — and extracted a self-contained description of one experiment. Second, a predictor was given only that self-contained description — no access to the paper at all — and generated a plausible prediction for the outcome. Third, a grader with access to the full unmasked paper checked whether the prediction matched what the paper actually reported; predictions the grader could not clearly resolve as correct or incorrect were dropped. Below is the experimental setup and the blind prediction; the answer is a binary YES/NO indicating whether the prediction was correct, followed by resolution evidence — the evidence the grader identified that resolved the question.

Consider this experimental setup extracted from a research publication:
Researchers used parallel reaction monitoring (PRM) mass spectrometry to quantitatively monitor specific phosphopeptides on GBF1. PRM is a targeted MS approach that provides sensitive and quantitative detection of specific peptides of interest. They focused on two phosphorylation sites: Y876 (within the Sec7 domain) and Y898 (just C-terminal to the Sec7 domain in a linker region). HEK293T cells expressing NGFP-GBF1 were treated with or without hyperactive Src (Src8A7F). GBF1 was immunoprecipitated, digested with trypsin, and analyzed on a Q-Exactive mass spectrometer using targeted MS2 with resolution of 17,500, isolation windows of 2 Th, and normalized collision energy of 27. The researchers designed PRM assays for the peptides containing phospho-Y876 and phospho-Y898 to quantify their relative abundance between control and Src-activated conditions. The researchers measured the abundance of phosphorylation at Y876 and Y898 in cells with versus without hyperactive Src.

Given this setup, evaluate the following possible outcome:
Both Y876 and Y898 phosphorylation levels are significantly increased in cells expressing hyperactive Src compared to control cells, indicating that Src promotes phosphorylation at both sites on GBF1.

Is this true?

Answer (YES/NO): YES